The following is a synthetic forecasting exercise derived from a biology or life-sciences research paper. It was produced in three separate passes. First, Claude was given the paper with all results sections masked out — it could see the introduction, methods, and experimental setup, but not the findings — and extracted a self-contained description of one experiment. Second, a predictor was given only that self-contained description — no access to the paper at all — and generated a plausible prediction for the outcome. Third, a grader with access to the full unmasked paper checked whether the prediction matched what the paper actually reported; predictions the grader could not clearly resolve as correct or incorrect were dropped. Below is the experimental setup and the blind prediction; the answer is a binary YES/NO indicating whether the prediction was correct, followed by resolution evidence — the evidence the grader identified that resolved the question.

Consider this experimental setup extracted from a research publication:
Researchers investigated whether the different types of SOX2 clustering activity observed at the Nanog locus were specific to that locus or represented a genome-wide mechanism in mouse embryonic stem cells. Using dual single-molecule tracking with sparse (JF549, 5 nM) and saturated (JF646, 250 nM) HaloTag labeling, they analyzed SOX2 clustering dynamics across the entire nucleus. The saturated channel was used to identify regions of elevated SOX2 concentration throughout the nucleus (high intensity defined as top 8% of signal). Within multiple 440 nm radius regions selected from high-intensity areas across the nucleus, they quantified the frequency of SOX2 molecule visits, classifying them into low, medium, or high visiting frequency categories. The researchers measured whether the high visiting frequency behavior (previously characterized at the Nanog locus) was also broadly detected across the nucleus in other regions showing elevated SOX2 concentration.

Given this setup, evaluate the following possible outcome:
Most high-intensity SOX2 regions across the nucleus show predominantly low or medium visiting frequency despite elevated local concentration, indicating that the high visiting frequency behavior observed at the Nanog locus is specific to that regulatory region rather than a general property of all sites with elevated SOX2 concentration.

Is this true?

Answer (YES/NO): NO